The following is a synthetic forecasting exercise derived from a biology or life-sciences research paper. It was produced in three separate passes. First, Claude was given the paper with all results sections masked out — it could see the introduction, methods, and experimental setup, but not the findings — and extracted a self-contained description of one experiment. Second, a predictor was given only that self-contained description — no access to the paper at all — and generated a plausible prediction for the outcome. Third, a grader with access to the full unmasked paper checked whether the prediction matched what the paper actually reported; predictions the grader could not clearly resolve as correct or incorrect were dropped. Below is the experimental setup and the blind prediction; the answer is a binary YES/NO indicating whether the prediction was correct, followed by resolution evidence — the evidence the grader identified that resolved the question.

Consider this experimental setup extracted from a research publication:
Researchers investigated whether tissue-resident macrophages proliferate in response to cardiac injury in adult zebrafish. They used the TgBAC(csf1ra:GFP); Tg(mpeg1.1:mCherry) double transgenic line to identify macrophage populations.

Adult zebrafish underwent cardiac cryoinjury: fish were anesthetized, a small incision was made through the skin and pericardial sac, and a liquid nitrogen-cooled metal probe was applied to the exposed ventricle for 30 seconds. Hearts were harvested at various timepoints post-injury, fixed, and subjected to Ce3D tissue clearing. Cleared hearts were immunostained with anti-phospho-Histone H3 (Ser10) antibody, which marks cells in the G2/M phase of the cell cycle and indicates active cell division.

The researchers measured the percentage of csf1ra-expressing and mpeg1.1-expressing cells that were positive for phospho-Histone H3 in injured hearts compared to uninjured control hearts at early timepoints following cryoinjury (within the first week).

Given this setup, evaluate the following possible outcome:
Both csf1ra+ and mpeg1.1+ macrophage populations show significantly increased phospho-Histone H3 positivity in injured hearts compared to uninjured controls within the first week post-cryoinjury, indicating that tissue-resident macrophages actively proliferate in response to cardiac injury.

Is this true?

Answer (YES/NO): NO